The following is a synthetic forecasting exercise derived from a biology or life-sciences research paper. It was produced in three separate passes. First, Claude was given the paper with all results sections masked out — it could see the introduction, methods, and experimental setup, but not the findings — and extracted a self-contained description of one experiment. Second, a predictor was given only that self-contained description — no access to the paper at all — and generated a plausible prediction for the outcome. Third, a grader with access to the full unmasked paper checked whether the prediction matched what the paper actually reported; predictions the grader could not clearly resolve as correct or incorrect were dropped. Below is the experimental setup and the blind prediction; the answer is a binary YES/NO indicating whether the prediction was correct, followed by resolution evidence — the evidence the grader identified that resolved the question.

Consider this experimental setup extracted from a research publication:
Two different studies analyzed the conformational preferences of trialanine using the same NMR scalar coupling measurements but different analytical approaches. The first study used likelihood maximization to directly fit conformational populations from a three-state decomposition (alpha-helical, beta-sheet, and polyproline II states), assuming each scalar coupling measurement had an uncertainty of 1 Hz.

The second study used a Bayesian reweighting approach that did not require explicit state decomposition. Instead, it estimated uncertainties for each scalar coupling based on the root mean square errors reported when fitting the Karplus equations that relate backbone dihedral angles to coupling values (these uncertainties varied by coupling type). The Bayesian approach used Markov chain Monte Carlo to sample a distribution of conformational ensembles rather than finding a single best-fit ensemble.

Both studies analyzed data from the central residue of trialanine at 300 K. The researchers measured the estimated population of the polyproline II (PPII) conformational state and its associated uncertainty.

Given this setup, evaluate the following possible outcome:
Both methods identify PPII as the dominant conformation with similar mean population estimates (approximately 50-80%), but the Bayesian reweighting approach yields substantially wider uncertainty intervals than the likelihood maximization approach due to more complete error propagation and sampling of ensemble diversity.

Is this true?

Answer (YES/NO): NO